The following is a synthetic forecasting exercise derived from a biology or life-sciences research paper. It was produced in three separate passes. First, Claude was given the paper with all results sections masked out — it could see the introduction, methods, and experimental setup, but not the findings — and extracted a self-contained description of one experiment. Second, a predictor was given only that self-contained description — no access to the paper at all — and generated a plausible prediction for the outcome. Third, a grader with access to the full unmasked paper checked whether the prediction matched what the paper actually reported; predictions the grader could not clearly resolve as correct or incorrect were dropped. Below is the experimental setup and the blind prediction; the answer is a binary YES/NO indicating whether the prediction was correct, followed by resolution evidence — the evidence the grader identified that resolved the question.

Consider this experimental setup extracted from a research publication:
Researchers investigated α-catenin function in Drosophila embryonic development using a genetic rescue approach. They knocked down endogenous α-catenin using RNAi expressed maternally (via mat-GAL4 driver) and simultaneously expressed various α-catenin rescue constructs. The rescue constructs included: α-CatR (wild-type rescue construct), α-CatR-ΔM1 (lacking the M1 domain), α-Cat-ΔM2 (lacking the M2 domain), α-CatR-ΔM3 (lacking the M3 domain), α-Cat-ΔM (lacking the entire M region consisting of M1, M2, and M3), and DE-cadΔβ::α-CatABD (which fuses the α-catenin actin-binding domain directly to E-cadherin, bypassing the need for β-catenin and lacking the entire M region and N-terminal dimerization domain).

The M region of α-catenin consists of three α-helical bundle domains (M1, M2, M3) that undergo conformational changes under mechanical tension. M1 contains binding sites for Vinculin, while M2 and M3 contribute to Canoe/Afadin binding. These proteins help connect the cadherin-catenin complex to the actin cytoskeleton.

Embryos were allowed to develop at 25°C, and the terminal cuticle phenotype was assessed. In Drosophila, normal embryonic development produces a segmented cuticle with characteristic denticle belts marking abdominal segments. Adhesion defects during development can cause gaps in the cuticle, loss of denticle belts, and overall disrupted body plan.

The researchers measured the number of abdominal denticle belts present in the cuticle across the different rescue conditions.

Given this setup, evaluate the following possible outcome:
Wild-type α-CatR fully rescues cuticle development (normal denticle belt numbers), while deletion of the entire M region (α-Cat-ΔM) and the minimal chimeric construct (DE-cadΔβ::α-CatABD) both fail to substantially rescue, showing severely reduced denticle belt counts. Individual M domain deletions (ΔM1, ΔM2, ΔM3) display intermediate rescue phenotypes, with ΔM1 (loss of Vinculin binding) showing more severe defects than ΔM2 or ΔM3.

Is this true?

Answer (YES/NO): NO